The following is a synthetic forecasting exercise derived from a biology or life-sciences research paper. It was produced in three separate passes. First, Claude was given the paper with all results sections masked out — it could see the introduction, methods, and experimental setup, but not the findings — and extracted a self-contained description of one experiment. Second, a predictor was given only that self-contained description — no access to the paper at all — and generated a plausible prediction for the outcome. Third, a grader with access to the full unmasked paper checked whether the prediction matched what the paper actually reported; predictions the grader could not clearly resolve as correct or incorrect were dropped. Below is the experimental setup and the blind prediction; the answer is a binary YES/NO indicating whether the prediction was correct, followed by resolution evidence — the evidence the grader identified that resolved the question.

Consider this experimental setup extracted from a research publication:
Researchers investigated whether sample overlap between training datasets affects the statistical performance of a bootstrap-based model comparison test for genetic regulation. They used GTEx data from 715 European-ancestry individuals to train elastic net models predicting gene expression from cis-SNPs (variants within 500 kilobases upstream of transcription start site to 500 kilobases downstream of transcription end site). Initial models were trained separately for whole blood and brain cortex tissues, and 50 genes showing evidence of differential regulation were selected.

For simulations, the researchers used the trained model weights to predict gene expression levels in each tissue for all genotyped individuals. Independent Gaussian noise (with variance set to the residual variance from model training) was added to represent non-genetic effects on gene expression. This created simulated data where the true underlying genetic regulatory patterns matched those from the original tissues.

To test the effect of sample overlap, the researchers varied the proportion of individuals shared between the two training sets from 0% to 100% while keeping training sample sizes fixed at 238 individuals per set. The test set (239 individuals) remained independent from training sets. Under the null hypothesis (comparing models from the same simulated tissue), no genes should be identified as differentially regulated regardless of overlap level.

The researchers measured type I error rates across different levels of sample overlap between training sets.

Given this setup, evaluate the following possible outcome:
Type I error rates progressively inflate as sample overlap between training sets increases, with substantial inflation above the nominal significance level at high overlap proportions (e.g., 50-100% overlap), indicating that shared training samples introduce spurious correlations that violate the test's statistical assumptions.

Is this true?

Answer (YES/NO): NO